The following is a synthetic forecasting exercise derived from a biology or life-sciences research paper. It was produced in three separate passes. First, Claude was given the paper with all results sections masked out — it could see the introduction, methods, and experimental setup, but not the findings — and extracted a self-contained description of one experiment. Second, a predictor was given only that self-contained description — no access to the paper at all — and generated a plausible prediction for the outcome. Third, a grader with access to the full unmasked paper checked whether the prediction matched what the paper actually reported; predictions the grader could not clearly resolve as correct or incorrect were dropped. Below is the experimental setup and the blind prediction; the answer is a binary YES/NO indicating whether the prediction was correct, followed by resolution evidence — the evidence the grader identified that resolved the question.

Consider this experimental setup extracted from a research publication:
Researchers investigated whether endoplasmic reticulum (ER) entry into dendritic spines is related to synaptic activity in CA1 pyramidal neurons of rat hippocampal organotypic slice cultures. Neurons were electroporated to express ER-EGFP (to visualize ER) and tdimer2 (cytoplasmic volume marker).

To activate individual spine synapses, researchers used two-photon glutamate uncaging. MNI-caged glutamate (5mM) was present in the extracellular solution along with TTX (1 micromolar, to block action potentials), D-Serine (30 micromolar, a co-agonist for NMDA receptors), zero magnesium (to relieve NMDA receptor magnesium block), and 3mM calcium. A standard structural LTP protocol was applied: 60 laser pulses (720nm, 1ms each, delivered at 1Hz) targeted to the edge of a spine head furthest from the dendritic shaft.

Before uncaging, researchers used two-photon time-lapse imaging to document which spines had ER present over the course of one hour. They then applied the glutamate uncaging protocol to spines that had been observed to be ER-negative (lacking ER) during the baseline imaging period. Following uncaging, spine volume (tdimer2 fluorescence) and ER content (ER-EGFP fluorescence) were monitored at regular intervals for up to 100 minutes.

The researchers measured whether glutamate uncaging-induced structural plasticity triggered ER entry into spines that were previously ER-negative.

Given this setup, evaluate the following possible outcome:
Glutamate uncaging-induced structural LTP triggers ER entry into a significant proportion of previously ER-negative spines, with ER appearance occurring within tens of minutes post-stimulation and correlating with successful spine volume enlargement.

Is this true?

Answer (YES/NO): YES